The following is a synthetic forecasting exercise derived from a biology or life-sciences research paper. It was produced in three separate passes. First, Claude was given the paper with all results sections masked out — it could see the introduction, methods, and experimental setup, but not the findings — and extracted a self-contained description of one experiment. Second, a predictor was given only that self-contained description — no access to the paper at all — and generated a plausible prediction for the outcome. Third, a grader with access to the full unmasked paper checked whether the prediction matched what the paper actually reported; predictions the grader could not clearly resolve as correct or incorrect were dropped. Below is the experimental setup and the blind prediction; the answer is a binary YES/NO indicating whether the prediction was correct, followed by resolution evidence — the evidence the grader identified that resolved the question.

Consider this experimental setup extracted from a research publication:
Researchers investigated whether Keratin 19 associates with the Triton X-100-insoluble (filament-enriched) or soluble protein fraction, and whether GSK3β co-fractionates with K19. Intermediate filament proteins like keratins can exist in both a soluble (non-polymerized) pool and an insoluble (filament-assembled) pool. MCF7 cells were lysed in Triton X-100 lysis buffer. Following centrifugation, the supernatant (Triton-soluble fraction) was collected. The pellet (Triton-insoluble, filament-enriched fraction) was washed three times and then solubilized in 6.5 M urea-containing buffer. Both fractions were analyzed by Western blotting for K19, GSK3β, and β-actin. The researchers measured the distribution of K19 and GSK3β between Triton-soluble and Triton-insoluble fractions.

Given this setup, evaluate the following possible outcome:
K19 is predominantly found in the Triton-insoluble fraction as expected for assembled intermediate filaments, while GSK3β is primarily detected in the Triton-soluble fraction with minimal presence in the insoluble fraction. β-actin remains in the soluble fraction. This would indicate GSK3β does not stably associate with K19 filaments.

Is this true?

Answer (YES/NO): NO